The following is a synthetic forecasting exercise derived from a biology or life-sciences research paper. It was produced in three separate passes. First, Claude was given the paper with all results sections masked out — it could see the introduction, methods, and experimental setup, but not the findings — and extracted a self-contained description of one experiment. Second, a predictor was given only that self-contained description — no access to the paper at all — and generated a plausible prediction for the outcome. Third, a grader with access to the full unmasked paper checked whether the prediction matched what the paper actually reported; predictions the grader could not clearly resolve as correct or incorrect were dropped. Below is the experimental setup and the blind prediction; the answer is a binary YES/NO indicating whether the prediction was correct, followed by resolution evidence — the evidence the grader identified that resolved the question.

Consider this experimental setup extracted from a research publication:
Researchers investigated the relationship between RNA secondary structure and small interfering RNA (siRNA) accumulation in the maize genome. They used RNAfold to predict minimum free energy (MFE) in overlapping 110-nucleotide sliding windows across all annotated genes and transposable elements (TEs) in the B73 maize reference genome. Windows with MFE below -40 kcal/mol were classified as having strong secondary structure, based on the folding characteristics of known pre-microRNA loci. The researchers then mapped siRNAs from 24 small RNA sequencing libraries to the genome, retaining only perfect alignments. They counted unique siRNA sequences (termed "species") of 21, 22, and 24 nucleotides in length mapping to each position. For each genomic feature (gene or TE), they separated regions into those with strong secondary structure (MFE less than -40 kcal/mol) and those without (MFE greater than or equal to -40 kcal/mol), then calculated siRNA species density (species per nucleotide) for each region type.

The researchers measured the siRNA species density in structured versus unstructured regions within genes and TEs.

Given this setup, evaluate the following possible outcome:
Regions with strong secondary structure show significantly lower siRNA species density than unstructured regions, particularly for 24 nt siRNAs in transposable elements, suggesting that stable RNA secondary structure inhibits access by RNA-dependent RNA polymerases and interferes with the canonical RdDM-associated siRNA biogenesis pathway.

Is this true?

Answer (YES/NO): NO